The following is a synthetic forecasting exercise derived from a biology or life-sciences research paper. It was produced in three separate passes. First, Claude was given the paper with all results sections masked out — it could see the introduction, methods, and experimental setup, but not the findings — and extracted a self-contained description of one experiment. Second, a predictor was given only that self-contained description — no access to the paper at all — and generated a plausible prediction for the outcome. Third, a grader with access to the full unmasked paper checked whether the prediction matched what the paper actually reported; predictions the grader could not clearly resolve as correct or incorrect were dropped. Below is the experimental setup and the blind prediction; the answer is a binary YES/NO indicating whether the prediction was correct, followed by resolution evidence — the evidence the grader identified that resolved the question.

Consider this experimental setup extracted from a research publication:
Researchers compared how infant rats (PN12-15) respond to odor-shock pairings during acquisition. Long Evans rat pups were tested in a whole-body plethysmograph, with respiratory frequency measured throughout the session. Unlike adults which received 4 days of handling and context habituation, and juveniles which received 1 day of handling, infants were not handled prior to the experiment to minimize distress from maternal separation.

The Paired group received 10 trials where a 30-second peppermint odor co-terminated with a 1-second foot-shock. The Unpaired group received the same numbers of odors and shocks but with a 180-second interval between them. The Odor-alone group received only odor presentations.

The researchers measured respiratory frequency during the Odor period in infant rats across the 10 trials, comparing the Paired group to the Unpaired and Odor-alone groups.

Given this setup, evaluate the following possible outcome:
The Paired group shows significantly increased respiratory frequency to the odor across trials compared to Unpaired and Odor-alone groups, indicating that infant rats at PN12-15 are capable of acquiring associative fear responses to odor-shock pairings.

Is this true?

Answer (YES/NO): YES